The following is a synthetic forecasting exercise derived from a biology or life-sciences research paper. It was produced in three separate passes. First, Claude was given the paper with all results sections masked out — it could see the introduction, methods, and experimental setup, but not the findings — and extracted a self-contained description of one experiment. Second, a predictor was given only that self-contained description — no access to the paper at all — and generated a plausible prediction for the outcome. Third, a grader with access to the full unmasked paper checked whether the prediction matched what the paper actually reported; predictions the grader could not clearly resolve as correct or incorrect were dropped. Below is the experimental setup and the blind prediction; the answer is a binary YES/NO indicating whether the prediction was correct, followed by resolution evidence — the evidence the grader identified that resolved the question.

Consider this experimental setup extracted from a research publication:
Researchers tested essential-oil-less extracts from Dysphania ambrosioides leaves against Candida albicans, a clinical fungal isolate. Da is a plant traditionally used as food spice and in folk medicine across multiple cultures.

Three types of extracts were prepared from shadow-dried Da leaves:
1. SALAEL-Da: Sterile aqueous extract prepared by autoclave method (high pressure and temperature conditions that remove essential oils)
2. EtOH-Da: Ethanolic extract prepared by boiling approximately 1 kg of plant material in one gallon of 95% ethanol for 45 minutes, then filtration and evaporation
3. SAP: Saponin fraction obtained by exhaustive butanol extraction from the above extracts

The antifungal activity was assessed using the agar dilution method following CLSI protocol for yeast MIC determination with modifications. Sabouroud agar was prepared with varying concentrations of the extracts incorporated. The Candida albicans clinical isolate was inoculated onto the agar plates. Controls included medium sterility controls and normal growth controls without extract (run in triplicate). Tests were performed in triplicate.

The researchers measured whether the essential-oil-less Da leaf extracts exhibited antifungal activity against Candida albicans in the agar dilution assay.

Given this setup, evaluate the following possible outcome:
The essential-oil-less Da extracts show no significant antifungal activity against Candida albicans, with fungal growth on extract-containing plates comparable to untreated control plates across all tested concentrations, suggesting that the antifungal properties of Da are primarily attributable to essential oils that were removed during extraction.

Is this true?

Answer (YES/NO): NO